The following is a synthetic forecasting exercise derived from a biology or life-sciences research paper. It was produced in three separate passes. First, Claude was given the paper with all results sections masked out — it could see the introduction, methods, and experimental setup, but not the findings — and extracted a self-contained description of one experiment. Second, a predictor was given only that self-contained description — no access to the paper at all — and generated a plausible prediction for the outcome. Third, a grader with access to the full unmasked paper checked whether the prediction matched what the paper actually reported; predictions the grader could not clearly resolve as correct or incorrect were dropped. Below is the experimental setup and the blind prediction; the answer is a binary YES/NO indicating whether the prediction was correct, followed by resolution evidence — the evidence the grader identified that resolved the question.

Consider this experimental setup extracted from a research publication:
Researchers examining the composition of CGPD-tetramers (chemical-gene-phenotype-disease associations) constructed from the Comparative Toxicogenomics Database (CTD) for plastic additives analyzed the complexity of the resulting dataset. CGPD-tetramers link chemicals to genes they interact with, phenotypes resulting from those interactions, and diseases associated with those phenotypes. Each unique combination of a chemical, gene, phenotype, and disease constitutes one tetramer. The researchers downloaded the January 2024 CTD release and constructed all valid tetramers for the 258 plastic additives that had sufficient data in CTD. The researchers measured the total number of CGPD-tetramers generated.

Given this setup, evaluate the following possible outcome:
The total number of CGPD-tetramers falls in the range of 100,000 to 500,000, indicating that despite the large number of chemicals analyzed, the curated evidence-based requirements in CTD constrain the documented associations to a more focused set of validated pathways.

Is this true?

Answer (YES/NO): YES